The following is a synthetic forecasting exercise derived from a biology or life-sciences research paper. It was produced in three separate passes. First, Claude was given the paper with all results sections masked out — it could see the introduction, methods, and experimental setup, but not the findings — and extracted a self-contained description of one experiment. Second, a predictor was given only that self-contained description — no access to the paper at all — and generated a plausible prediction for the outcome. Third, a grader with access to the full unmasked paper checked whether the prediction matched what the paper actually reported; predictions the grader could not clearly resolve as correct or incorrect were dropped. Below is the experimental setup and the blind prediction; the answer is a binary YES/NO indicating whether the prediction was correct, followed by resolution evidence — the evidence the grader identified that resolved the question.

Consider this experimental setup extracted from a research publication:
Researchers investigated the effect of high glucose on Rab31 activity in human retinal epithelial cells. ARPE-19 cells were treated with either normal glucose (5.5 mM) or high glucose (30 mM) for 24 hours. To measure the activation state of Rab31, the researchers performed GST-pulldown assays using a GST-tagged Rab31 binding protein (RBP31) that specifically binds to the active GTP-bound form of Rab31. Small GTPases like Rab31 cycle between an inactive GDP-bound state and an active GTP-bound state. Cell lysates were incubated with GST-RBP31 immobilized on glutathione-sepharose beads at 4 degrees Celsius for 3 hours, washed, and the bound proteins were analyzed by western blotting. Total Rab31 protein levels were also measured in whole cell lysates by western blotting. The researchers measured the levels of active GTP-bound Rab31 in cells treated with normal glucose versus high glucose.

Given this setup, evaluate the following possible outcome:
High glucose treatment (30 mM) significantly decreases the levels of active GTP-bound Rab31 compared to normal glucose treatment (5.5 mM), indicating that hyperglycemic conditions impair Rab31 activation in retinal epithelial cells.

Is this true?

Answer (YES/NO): NO